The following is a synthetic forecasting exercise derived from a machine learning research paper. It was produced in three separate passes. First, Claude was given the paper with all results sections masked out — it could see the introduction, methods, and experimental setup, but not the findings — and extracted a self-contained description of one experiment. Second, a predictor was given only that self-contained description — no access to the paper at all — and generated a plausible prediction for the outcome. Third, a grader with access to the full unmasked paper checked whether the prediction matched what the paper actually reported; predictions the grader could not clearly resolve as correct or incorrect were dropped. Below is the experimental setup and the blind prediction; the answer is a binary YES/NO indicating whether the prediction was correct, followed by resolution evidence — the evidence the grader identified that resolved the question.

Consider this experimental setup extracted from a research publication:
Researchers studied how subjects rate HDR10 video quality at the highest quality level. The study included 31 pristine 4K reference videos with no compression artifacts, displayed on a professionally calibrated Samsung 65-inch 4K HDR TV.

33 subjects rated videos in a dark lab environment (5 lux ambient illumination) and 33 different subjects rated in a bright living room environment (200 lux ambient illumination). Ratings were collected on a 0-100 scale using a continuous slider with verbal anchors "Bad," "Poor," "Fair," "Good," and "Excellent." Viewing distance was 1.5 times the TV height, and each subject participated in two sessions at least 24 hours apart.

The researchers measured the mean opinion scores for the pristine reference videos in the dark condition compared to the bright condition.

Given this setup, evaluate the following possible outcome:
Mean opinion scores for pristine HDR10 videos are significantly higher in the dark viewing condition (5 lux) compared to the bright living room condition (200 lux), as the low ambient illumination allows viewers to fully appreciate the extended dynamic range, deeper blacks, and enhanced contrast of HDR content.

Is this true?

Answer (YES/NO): NO